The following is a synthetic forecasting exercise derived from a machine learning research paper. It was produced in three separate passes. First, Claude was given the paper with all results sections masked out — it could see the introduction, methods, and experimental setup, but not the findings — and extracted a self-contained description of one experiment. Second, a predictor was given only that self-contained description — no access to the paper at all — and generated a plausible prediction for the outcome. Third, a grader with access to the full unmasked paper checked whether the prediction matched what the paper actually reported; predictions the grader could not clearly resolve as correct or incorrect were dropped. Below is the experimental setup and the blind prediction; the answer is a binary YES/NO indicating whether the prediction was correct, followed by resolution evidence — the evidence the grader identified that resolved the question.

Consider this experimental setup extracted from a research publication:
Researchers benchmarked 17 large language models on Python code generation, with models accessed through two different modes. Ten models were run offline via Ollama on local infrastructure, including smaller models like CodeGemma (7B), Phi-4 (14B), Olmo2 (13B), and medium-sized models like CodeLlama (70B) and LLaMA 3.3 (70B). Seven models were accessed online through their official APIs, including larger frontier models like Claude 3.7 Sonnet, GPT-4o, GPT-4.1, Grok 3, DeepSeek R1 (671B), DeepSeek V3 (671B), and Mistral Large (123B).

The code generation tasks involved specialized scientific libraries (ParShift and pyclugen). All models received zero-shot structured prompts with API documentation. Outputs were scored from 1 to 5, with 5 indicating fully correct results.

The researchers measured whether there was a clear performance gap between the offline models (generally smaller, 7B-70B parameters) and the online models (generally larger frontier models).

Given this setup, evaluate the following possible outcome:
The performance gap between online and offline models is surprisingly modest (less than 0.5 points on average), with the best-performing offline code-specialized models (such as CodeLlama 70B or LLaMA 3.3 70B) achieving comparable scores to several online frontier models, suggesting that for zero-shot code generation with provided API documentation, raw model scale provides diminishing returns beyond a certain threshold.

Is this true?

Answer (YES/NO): NO